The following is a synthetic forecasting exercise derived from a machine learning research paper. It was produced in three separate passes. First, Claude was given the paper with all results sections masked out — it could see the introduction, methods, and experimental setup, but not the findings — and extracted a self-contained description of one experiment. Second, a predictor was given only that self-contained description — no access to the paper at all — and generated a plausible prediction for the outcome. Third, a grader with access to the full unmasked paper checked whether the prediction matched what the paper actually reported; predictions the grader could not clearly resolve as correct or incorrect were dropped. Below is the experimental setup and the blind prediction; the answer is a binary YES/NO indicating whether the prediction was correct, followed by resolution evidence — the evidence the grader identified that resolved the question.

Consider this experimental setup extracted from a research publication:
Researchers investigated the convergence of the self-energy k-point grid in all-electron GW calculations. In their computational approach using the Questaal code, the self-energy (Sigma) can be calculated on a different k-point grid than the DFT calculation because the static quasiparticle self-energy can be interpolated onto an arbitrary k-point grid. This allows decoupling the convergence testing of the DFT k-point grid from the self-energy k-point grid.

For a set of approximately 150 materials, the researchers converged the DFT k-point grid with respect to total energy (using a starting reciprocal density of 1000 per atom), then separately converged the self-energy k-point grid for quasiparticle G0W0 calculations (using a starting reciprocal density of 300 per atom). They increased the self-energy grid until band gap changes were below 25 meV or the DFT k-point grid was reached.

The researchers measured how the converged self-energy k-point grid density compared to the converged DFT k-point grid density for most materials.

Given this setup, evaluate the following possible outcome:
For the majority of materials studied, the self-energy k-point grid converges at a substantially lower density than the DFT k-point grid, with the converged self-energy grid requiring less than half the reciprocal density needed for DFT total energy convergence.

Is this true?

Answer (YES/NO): NO